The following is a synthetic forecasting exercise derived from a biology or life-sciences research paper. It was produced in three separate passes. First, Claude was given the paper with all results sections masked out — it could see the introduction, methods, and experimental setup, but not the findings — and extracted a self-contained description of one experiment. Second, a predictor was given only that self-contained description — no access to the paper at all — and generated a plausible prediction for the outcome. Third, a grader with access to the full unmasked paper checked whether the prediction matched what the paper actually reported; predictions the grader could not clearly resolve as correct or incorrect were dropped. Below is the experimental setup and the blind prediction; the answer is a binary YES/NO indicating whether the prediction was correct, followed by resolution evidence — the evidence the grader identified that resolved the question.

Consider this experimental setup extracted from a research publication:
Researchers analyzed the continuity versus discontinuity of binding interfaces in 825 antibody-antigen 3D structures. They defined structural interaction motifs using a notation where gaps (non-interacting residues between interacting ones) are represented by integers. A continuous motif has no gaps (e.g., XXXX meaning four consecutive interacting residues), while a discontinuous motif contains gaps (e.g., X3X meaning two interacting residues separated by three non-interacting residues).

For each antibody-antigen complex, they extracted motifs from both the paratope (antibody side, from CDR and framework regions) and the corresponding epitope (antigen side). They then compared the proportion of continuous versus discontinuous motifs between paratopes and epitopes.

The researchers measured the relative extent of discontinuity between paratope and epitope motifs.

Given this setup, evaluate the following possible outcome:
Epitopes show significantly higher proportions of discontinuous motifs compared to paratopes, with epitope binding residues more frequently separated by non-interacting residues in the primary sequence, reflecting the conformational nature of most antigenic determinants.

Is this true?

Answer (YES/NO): YES